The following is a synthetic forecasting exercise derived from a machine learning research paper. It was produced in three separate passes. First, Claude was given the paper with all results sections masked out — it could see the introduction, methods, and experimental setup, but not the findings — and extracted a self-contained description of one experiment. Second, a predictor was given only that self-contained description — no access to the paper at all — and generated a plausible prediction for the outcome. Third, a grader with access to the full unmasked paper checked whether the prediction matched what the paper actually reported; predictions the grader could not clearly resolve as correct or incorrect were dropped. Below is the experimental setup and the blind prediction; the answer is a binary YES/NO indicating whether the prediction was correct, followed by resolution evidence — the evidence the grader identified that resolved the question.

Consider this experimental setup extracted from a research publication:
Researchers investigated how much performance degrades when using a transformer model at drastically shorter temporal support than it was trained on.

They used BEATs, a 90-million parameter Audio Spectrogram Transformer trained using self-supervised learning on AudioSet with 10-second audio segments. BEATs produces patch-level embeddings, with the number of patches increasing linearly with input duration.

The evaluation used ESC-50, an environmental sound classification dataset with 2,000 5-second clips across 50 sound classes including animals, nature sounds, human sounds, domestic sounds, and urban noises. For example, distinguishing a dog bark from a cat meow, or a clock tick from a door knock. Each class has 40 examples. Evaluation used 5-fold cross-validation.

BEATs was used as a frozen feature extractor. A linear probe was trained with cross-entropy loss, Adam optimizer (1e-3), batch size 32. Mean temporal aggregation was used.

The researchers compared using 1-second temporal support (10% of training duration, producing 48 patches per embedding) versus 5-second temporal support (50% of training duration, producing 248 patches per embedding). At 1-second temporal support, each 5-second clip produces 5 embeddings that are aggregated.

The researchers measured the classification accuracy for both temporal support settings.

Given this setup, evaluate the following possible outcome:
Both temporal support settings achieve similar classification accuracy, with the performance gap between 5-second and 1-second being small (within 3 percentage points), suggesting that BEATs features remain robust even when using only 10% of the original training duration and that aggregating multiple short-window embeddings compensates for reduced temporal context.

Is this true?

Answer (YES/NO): YES